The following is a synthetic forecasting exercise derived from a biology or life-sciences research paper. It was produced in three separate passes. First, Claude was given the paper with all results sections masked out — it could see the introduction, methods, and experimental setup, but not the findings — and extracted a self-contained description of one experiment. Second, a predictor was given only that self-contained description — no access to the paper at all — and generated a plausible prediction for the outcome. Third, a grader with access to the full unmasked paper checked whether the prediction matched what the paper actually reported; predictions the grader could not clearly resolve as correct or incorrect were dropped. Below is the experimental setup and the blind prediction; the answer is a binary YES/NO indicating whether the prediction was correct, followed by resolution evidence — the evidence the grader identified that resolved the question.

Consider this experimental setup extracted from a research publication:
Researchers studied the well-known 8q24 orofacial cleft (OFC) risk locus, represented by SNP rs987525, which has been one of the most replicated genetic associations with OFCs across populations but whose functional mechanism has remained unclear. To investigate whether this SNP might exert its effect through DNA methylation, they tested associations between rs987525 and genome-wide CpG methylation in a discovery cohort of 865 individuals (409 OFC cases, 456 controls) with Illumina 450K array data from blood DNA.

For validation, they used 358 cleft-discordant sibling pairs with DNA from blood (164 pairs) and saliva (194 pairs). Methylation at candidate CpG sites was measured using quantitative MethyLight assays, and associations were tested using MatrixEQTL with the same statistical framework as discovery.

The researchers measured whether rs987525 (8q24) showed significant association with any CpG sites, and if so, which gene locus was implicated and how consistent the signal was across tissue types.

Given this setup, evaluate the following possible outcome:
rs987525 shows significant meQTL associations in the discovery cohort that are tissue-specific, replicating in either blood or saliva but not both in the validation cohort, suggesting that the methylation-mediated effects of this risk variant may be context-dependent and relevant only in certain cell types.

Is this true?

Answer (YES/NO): YES